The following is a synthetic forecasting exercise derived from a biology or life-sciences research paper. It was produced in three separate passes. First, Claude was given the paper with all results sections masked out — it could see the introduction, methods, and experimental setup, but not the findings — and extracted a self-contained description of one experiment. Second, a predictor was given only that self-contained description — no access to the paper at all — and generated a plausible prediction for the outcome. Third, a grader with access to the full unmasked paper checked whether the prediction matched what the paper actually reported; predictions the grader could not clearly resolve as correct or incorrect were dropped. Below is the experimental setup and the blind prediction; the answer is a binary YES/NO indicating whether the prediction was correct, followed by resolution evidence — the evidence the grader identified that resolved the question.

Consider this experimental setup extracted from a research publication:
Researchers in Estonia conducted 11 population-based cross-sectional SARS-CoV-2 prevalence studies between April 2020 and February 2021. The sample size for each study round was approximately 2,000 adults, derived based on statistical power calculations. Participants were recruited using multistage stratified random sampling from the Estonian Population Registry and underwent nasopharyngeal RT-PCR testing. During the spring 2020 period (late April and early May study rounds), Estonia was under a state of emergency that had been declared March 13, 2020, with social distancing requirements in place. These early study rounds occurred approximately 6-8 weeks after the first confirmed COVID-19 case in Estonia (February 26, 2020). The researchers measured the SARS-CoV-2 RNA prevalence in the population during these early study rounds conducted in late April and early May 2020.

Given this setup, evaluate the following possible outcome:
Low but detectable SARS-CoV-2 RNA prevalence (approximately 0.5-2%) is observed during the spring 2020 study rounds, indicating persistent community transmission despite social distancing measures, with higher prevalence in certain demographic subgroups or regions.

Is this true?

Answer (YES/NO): NO